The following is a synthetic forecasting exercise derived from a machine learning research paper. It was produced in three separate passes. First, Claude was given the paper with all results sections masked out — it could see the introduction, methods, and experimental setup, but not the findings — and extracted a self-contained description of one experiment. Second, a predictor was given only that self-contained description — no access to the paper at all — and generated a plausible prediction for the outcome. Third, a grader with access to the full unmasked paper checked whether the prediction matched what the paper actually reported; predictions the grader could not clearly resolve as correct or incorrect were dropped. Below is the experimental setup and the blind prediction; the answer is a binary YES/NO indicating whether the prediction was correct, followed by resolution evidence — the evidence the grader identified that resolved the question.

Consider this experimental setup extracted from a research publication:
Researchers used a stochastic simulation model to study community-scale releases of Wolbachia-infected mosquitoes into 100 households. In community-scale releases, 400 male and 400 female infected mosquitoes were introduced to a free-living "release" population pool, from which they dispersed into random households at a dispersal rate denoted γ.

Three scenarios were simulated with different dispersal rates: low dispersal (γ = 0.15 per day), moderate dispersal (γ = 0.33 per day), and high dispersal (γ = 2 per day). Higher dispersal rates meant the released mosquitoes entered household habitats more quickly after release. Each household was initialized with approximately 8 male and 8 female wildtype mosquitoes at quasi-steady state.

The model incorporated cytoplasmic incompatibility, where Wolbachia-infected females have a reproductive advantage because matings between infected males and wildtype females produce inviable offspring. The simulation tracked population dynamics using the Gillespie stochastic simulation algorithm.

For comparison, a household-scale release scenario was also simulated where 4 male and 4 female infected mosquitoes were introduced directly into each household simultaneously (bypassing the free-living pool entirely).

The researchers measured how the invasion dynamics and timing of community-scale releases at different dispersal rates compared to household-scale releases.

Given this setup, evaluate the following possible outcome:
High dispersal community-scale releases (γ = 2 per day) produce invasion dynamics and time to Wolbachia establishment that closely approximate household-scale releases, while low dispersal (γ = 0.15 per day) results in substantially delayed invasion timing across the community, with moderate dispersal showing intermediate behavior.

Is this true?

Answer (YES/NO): YES